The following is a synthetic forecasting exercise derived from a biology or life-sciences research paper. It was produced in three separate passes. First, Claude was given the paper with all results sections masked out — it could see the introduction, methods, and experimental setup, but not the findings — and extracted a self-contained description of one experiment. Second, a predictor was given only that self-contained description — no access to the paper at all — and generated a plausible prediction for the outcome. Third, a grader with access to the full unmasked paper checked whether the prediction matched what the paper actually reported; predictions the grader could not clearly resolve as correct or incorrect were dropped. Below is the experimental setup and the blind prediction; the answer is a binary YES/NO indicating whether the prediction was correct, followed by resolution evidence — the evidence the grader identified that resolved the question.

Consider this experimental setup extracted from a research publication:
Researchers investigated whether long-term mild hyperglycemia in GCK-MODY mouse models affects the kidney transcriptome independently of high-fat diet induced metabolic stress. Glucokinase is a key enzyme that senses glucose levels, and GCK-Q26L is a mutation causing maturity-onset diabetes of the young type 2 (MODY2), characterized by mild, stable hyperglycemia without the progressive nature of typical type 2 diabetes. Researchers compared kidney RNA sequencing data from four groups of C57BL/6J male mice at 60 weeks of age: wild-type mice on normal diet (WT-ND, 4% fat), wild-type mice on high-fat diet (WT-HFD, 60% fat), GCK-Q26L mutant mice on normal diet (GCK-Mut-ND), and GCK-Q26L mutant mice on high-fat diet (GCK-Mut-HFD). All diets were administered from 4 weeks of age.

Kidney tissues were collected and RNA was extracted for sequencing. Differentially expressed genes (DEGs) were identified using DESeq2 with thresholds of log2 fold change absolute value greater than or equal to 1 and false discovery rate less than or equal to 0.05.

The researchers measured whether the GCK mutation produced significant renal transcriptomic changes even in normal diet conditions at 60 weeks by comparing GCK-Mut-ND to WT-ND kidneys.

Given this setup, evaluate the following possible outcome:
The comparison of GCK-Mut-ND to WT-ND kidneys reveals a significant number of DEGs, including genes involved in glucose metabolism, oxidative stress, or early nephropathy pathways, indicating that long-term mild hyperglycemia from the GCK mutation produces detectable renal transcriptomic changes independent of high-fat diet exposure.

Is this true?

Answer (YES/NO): NO